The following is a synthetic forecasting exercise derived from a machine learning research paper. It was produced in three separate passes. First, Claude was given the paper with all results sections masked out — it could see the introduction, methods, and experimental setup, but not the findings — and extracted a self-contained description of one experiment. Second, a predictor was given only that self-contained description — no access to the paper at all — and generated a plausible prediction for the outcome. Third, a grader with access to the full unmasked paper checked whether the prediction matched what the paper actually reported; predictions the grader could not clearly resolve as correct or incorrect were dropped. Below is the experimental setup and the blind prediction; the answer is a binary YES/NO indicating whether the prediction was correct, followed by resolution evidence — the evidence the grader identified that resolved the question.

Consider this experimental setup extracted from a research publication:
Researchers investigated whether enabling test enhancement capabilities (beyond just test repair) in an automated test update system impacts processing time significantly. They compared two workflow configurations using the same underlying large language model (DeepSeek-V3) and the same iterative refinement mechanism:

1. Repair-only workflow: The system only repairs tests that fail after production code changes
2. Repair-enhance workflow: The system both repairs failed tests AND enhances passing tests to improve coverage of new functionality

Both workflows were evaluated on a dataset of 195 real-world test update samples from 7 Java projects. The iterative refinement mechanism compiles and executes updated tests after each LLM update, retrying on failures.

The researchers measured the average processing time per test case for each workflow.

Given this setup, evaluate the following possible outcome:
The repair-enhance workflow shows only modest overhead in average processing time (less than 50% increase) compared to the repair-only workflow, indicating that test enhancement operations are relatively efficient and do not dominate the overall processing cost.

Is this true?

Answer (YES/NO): YES